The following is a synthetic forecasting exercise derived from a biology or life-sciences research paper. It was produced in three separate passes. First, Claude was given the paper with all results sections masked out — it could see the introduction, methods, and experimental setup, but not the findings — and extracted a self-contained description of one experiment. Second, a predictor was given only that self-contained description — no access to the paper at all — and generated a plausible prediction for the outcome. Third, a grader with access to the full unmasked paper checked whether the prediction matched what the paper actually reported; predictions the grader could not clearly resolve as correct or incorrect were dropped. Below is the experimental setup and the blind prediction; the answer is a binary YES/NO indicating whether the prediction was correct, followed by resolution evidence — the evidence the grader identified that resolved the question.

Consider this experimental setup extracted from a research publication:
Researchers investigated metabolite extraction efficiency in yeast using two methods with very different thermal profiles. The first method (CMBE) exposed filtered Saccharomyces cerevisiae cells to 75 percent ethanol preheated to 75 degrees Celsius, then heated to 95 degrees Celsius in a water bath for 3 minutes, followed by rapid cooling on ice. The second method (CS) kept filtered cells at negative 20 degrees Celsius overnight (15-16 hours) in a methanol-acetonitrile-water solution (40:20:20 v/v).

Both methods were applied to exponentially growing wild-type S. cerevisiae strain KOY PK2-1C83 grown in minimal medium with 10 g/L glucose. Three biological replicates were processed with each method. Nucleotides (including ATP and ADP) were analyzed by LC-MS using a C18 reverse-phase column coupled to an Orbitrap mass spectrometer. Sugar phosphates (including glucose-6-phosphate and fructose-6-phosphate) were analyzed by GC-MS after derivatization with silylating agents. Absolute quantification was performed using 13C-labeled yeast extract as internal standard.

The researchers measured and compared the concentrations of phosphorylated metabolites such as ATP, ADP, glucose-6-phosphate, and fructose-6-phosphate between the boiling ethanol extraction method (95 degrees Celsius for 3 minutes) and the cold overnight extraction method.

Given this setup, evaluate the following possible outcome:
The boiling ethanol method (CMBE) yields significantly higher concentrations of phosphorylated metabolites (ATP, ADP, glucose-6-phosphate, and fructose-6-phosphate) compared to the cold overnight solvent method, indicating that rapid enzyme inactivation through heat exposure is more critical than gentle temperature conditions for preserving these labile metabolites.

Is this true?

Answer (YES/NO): YES